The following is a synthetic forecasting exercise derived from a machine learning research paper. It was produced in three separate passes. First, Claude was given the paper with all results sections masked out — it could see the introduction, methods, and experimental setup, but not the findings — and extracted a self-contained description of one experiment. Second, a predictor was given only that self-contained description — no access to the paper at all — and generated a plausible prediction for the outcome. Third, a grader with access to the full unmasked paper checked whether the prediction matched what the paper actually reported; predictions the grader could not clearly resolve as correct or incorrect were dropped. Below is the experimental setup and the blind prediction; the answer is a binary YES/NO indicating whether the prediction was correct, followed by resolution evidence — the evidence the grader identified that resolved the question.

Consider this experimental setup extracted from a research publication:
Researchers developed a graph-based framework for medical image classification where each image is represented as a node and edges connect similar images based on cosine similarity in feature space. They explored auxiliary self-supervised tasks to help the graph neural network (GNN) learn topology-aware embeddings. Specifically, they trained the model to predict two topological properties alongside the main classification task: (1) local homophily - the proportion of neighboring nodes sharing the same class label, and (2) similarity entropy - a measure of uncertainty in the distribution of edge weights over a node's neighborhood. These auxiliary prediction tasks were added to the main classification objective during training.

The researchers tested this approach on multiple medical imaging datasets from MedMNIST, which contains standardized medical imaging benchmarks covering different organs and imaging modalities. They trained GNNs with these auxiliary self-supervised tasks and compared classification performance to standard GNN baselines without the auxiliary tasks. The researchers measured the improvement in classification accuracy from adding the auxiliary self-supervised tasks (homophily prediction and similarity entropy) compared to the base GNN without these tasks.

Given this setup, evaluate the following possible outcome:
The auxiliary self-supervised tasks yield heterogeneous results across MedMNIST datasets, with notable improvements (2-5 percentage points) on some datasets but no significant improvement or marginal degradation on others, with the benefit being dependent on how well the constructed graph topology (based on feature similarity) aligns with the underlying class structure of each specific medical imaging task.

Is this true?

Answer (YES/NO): NO